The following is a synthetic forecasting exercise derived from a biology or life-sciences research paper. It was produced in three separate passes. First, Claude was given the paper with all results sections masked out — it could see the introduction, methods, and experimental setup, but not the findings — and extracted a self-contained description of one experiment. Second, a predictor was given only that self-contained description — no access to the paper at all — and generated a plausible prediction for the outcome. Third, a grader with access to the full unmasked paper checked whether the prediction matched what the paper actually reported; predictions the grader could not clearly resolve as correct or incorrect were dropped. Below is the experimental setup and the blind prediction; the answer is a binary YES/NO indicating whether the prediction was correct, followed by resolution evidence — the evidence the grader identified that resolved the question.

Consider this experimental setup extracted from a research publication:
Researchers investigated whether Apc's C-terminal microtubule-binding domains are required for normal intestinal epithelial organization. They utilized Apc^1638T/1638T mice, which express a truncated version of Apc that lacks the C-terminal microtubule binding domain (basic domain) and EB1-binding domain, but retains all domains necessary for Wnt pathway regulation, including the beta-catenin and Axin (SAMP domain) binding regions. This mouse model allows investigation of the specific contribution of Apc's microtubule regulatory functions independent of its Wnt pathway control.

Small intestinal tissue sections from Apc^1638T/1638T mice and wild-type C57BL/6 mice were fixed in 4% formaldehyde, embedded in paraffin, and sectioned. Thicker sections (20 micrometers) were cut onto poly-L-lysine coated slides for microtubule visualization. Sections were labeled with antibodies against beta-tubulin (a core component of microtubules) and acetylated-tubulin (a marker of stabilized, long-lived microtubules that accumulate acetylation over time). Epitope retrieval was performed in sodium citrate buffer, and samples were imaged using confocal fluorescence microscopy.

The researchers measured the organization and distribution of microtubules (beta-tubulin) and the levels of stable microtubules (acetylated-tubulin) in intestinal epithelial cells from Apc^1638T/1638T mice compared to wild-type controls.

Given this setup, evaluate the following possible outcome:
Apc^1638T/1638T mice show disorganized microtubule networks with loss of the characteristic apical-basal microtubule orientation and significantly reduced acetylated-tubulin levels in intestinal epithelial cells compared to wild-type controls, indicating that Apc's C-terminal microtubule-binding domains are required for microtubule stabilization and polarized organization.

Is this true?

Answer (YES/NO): NO